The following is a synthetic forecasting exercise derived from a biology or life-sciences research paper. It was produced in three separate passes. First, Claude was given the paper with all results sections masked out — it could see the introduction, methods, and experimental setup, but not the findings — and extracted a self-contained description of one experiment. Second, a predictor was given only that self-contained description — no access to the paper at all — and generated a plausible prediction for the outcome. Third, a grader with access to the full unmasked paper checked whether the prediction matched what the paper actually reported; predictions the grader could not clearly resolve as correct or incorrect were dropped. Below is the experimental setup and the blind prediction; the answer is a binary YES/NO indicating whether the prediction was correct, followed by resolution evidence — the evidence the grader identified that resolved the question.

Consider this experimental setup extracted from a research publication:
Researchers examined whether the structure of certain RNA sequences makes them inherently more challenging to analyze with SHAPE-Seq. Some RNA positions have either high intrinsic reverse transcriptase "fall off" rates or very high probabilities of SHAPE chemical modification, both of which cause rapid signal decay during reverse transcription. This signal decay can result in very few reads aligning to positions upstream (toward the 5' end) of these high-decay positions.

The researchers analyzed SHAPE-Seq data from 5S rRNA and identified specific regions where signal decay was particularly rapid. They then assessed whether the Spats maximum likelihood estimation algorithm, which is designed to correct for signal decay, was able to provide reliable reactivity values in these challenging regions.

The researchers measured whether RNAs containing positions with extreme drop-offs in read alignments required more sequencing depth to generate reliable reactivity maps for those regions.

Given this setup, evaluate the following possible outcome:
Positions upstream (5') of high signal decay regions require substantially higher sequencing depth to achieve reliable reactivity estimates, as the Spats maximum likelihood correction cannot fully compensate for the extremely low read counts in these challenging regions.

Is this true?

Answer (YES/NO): YES